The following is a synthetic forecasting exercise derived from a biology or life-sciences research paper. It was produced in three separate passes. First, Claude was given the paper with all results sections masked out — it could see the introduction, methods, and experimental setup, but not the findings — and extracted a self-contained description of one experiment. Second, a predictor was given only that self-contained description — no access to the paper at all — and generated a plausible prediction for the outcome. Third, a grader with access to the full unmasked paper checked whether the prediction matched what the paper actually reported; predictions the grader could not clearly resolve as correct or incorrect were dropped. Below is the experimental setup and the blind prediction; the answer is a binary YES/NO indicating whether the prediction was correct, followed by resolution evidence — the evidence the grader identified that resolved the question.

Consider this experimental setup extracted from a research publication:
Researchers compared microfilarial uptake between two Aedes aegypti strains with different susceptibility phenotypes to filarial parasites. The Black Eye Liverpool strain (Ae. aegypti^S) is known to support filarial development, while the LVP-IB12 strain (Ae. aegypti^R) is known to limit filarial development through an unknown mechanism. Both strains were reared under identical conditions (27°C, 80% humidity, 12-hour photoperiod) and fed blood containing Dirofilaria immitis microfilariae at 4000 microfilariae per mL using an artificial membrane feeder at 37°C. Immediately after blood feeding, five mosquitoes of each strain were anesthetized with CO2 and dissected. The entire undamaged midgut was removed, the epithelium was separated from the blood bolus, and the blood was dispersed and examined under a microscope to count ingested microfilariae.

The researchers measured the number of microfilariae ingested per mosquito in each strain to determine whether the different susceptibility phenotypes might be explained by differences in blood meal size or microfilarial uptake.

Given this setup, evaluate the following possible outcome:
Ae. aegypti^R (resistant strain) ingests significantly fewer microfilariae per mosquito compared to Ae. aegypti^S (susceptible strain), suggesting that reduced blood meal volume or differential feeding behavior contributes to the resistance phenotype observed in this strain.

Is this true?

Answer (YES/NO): NO